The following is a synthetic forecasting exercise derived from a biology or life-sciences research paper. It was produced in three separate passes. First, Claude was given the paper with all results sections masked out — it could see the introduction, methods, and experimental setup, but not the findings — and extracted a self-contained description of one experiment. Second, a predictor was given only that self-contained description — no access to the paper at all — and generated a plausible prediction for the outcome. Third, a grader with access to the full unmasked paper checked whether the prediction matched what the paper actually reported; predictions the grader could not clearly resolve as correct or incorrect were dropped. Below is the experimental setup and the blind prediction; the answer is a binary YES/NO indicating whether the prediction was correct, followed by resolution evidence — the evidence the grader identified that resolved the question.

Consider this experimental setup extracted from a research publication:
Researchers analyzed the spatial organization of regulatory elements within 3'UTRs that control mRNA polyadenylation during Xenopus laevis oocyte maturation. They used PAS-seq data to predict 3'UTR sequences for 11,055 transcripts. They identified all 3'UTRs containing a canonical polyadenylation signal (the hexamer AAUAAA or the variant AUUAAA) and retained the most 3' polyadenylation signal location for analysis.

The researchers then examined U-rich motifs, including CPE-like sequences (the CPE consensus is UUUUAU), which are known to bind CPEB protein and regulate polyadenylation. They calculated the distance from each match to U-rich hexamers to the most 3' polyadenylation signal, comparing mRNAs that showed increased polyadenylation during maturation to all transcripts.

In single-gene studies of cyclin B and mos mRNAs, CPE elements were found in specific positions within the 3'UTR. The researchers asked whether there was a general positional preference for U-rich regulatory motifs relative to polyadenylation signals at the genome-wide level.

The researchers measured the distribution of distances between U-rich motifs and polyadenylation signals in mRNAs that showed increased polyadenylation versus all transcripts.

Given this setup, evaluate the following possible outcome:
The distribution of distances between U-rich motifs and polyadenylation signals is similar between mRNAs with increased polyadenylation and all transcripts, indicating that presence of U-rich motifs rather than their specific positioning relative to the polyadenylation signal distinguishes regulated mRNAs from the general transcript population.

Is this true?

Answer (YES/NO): NO